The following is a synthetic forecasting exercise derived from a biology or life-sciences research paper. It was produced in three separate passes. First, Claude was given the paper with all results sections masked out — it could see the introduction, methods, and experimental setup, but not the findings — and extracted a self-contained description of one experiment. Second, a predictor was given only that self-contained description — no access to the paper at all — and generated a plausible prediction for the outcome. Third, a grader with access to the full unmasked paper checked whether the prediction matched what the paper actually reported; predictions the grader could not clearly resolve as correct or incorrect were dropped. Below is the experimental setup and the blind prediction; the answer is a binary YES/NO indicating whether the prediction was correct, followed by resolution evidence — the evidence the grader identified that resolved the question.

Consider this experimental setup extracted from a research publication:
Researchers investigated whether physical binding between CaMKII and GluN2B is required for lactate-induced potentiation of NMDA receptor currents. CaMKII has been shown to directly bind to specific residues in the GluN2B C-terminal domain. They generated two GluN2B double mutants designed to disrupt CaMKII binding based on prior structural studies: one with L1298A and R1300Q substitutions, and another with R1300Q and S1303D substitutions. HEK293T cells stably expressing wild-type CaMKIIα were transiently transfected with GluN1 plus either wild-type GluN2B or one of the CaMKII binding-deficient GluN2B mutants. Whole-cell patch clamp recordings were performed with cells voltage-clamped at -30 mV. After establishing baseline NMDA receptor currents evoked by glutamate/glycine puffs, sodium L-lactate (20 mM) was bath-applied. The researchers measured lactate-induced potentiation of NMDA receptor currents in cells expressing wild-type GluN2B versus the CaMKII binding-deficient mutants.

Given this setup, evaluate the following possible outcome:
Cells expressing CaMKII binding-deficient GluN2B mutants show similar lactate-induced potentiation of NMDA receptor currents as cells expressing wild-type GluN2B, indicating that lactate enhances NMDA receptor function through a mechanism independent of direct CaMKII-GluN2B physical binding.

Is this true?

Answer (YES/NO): NO